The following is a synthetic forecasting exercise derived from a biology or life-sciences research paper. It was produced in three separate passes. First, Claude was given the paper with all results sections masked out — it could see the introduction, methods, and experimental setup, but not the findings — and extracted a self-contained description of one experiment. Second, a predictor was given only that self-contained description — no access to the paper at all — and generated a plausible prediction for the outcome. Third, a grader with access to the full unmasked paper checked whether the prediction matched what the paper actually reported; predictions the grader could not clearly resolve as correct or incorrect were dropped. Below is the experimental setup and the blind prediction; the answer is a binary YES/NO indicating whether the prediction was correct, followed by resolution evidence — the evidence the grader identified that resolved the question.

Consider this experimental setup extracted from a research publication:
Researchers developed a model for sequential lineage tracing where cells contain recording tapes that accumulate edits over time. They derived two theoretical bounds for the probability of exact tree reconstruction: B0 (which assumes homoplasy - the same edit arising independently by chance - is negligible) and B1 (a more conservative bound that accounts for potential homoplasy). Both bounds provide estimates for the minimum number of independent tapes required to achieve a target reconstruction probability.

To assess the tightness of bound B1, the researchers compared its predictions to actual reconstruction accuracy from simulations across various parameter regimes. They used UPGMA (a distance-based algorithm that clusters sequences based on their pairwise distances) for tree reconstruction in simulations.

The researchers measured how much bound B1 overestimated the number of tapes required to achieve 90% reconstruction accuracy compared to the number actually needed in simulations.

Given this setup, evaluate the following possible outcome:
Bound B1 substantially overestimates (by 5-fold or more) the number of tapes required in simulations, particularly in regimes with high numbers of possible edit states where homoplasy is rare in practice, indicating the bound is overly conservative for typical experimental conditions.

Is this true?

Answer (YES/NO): NO